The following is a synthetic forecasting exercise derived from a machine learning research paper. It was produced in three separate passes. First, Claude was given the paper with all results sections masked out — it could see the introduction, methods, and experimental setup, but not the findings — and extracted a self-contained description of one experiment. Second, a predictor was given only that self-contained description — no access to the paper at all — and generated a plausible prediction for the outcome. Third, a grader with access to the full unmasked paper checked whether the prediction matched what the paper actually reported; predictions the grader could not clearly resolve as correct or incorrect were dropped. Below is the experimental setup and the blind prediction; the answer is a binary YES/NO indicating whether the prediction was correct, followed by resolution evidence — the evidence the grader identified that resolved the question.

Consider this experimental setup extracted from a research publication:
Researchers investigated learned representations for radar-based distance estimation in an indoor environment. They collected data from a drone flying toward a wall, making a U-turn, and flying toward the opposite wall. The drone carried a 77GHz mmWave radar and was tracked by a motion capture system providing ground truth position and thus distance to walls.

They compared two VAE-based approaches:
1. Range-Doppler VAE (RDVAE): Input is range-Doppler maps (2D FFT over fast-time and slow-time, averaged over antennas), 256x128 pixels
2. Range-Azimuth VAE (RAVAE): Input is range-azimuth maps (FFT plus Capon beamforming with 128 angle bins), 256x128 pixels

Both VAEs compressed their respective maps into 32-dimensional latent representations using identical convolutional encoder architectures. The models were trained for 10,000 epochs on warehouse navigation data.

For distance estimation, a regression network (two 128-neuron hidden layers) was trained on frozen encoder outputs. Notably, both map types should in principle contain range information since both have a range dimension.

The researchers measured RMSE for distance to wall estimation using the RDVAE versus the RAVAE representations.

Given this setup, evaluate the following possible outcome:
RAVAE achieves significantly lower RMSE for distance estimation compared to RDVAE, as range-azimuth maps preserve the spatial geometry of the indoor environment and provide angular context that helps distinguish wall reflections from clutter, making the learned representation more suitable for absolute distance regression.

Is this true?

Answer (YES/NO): NO